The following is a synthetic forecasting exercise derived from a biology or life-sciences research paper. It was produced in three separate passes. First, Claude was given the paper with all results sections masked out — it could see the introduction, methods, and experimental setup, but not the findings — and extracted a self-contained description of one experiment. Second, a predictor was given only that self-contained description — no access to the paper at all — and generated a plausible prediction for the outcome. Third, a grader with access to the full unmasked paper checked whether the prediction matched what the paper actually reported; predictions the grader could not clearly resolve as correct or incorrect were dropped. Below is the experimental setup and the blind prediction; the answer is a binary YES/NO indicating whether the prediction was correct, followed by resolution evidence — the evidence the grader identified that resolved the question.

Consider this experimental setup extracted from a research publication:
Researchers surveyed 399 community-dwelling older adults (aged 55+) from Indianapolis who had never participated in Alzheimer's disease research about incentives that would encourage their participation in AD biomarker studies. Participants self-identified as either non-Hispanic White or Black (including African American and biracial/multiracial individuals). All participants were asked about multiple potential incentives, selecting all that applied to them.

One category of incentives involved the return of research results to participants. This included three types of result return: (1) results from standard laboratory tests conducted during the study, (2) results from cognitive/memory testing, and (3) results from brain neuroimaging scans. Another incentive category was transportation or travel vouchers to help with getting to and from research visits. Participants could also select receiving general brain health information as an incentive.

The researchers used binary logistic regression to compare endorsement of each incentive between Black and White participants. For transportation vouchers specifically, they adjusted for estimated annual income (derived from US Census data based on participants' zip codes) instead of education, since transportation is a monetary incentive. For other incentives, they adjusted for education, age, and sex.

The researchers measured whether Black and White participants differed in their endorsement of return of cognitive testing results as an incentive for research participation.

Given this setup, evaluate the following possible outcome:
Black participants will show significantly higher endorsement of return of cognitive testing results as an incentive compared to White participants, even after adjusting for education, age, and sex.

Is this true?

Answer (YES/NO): NO